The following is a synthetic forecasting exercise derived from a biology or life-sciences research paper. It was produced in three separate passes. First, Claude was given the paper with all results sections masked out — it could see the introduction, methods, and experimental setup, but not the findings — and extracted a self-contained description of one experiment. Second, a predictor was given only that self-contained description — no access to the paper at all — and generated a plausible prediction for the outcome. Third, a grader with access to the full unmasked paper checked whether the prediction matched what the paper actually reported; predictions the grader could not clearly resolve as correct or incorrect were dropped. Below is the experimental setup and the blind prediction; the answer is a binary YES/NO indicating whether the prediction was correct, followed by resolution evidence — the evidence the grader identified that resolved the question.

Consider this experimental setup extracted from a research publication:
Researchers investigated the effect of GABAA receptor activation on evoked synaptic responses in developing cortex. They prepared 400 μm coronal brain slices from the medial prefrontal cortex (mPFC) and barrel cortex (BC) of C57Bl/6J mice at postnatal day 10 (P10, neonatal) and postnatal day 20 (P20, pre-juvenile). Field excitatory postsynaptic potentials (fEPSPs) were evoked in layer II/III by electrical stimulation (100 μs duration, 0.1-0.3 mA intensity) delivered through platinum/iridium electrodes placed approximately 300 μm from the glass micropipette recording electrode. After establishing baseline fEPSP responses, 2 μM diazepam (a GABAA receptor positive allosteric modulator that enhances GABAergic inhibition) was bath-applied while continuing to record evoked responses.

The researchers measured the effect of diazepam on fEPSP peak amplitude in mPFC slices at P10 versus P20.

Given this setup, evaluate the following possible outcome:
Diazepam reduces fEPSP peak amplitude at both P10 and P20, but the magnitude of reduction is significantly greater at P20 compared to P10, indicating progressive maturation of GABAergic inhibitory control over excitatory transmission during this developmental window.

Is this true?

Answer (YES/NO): NO